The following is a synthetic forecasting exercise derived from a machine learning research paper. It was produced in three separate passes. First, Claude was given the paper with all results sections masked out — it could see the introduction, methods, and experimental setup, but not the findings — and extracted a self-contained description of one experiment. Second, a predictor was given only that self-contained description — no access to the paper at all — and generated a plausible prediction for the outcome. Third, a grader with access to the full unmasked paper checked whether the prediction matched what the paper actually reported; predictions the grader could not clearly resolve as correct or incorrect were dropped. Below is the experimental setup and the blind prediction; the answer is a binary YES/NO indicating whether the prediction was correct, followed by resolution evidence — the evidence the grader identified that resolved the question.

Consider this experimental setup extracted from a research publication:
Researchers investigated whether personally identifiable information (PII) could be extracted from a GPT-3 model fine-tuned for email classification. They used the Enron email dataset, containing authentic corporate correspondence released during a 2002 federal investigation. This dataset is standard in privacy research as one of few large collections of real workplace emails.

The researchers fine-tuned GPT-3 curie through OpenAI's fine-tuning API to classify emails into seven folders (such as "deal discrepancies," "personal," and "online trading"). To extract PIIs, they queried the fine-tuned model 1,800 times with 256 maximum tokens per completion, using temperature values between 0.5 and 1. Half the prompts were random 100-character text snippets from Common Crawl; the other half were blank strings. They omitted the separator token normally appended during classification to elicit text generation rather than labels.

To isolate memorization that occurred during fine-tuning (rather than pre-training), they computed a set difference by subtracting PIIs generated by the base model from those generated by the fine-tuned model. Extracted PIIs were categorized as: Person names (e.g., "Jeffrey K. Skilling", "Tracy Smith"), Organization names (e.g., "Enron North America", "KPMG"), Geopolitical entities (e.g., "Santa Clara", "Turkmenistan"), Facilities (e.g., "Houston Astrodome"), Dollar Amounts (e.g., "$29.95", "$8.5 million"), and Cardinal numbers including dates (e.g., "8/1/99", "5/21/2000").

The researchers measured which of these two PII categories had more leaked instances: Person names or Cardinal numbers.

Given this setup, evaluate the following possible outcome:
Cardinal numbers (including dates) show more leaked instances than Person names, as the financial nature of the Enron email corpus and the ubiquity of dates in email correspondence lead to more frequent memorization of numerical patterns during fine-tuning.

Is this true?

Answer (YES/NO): YES